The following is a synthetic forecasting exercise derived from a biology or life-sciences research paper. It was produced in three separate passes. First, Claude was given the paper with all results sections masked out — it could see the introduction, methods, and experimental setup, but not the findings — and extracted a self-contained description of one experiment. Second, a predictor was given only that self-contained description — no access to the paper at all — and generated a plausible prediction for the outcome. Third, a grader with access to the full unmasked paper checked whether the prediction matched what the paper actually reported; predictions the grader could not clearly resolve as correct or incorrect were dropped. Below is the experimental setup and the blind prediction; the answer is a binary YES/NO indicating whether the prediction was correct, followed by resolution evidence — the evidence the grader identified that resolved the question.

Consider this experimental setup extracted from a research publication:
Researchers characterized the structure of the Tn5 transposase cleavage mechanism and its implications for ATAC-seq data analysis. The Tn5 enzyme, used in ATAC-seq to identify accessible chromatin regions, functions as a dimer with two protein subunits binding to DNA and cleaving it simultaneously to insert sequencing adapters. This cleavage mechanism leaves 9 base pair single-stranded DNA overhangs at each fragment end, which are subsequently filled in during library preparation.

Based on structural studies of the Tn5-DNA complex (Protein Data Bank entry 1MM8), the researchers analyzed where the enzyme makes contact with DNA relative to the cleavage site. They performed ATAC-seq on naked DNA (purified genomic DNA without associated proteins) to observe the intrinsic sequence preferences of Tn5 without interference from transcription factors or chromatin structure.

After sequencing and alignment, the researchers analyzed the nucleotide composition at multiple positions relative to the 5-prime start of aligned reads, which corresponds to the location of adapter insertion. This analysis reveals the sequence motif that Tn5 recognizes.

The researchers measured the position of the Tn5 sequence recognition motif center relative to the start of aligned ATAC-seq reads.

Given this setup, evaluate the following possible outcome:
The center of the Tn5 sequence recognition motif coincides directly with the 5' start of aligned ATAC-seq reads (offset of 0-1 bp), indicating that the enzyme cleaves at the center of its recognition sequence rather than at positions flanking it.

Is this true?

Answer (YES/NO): NO